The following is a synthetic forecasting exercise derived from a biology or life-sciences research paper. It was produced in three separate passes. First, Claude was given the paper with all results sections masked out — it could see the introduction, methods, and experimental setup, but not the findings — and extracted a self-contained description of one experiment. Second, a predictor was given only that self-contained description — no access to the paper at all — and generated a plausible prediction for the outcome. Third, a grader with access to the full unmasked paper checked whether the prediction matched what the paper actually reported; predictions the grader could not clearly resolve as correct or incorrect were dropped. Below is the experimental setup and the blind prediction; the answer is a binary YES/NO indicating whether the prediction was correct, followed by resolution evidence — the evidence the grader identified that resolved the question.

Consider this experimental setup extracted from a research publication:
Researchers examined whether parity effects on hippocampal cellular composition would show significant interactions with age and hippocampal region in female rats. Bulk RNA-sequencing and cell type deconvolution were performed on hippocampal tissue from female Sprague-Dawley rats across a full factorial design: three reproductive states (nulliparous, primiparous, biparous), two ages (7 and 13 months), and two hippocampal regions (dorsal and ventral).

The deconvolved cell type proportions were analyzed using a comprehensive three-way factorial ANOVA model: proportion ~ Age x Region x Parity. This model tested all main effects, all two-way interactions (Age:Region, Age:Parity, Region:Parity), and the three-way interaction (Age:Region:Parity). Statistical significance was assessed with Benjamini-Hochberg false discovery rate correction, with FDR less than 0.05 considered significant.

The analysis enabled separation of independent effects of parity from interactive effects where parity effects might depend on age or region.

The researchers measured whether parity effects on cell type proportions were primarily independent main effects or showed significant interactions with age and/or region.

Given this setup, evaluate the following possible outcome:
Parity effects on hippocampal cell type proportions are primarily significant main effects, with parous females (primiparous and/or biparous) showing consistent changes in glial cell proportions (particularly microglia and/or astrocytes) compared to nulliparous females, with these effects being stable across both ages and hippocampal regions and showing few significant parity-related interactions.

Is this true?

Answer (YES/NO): NO